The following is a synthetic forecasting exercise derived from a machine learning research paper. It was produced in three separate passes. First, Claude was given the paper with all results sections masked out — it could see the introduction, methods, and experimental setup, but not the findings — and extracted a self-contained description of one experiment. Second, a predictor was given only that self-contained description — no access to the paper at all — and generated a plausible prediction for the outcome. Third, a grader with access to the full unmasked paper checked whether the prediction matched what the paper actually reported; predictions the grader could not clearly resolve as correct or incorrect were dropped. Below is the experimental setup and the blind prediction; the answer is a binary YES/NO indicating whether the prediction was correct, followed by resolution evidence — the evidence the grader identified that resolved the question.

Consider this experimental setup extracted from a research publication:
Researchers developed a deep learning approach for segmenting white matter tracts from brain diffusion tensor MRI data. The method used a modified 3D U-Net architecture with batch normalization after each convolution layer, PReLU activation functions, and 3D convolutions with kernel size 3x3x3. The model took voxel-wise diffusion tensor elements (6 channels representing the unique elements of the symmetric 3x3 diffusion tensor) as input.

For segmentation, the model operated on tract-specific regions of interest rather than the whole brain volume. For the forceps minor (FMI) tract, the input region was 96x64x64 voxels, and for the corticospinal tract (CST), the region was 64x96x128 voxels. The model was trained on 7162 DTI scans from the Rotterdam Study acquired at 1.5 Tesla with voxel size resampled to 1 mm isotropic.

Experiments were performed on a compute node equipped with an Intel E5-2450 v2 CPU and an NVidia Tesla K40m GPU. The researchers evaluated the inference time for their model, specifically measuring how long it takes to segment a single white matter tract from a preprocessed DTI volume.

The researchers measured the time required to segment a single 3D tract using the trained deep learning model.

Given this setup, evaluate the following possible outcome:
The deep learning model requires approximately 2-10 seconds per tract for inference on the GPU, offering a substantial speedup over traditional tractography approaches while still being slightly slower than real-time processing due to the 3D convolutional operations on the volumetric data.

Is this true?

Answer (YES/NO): NO